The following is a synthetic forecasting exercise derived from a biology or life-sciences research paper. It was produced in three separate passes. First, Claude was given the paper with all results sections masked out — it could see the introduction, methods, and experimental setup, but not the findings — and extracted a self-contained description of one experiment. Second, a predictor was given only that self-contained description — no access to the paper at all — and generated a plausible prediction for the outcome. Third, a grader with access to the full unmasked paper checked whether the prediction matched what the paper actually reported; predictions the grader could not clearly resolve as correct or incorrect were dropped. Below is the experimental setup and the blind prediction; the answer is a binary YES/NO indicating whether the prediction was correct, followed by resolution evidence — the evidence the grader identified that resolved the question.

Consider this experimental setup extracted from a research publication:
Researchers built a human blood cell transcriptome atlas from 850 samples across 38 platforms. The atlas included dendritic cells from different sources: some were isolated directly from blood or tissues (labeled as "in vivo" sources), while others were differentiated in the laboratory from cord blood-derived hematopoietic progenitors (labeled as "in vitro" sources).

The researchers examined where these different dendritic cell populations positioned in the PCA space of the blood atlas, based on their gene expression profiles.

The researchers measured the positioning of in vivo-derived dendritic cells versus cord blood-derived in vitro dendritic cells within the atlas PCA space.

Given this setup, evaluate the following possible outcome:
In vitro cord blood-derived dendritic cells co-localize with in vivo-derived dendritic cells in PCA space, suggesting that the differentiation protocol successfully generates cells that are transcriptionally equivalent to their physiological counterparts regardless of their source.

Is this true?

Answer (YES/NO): NO